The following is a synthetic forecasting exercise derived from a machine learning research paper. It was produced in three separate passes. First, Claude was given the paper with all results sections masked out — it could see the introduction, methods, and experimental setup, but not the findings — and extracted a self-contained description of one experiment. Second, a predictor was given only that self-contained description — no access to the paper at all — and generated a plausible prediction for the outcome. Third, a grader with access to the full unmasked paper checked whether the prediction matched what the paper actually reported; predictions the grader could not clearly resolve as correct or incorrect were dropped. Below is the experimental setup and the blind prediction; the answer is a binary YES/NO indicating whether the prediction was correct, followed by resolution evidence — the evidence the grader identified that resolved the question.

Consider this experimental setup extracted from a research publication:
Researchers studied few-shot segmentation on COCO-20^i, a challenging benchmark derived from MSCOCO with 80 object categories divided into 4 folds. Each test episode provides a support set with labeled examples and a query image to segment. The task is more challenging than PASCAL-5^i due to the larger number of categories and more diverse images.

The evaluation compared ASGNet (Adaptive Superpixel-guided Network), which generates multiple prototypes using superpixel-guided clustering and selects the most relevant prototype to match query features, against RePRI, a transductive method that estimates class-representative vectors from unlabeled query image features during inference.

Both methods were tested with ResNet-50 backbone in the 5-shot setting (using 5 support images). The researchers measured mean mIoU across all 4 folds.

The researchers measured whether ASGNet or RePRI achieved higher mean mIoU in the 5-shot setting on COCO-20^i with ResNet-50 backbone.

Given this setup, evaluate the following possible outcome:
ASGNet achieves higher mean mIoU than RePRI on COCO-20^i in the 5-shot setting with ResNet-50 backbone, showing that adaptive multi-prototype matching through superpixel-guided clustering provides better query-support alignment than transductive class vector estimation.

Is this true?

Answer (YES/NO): YES